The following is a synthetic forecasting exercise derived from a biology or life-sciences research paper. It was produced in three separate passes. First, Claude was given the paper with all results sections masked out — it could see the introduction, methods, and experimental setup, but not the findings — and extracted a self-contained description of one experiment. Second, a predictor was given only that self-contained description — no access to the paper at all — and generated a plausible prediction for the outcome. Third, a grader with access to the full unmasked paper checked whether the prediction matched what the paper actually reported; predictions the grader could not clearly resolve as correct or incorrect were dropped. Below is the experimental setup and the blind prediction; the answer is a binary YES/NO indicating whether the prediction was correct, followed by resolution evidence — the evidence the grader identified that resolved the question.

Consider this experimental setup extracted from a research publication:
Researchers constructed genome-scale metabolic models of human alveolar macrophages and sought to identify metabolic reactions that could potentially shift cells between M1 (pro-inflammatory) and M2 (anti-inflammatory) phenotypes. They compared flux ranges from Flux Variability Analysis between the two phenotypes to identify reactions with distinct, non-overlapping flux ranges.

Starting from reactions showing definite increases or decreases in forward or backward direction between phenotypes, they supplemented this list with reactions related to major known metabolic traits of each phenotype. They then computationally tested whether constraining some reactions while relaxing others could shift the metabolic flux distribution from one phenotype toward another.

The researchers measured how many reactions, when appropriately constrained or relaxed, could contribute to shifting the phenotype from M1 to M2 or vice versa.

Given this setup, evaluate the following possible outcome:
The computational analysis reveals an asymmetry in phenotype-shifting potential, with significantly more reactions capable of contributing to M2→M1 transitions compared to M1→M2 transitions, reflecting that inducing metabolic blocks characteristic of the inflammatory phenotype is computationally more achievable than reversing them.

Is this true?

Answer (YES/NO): NO